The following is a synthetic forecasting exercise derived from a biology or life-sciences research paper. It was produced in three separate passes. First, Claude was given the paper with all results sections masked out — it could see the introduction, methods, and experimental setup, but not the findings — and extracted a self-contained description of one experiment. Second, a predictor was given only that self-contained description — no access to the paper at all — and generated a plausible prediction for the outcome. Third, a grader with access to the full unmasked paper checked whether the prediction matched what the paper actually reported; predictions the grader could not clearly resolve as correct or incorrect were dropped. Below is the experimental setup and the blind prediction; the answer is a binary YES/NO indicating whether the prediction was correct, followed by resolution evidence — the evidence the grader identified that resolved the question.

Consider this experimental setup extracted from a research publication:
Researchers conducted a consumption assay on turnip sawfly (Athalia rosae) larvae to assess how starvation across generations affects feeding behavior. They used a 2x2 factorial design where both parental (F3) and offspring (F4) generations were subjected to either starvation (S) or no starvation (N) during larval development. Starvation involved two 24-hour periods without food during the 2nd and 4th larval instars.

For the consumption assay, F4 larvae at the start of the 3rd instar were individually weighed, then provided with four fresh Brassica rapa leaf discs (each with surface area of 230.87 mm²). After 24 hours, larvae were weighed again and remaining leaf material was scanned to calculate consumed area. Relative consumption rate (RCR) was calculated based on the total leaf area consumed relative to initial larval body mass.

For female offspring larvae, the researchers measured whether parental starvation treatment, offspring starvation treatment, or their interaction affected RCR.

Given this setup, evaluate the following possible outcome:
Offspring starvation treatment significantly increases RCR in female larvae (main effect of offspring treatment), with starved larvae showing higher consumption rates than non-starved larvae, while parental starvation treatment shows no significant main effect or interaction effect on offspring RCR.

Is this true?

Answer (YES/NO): NO